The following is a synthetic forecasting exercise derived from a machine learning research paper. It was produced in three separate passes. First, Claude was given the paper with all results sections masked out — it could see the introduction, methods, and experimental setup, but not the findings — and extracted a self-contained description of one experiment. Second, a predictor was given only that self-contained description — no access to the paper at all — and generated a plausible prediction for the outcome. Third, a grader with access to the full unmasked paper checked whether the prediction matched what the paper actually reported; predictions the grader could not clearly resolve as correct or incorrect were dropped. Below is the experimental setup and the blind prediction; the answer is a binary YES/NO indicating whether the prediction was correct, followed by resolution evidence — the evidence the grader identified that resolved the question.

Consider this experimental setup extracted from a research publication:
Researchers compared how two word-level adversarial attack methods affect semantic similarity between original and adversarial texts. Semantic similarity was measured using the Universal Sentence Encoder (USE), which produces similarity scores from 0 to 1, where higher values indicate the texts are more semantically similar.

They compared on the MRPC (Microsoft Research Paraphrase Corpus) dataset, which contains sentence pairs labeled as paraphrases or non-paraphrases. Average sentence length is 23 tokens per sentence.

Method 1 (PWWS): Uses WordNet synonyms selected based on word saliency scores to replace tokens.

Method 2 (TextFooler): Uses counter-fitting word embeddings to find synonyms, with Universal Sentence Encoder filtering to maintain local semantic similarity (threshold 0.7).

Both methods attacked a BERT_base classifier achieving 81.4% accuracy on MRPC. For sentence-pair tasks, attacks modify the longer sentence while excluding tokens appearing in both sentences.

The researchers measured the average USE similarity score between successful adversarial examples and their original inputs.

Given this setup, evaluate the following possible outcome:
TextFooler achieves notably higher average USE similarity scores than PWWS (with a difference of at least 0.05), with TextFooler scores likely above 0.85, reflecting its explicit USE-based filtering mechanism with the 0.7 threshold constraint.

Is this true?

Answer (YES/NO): NO